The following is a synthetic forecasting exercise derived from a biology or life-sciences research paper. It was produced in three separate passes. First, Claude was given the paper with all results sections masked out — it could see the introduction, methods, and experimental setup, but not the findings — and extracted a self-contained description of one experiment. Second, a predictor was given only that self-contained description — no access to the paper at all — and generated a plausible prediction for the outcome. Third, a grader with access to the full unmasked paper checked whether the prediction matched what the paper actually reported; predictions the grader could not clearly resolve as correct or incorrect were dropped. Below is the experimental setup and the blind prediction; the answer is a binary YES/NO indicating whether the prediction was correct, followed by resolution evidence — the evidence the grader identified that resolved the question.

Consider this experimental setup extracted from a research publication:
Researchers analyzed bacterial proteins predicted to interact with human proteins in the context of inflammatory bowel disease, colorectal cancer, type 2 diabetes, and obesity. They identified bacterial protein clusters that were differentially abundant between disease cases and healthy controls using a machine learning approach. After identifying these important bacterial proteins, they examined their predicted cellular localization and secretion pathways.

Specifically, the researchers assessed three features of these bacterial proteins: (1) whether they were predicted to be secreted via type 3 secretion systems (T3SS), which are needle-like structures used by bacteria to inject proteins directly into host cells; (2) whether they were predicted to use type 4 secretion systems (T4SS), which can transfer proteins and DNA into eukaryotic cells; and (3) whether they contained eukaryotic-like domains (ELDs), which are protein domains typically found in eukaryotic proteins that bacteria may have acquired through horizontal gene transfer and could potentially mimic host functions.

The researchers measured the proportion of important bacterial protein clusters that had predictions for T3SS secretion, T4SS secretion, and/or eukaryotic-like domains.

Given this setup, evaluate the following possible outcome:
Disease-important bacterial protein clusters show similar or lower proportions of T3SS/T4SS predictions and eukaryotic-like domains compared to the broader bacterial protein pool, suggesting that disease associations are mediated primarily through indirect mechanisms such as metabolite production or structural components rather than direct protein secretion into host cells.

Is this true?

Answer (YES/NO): NO